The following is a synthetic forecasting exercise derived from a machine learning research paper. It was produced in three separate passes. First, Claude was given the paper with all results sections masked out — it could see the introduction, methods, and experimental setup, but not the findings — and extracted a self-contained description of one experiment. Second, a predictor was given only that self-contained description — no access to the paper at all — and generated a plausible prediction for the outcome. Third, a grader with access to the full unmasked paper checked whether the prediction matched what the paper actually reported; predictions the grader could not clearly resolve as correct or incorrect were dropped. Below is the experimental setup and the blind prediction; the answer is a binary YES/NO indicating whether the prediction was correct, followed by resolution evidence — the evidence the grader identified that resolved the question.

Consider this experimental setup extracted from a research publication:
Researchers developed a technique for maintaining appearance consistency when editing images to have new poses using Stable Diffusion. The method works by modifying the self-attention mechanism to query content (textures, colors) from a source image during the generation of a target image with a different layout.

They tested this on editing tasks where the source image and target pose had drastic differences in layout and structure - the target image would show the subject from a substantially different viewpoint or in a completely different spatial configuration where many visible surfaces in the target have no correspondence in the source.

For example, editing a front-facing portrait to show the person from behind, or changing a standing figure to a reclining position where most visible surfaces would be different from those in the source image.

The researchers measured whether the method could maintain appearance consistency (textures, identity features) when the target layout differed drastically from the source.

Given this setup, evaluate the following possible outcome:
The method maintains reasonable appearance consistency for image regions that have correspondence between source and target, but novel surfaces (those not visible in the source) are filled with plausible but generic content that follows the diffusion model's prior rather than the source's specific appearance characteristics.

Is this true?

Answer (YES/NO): NO